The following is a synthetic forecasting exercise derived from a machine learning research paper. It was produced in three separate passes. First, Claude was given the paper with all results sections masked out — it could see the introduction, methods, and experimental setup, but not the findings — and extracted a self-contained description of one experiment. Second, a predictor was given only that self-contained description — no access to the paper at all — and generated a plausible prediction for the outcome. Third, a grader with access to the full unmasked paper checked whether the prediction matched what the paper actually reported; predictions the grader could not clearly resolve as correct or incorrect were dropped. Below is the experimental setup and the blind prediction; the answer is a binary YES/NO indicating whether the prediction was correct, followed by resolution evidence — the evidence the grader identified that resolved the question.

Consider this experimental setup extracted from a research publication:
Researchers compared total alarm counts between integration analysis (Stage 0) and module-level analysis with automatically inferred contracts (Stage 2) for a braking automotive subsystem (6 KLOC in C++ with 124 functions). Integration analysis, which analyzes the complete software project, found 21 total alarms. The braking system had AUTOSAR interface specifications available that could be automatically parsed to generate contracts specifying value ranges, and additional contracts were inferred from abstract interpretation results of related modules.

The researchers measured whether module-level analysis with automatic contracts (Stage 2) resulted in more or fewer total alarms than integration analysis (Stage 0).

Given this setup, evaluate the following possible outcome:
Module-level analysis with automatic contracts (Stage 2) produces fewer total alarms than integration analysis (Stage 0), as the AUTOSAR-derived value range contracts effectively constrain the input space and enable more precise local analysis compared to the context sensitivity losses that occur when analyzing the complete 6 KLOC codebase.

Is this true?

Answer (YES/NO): YES